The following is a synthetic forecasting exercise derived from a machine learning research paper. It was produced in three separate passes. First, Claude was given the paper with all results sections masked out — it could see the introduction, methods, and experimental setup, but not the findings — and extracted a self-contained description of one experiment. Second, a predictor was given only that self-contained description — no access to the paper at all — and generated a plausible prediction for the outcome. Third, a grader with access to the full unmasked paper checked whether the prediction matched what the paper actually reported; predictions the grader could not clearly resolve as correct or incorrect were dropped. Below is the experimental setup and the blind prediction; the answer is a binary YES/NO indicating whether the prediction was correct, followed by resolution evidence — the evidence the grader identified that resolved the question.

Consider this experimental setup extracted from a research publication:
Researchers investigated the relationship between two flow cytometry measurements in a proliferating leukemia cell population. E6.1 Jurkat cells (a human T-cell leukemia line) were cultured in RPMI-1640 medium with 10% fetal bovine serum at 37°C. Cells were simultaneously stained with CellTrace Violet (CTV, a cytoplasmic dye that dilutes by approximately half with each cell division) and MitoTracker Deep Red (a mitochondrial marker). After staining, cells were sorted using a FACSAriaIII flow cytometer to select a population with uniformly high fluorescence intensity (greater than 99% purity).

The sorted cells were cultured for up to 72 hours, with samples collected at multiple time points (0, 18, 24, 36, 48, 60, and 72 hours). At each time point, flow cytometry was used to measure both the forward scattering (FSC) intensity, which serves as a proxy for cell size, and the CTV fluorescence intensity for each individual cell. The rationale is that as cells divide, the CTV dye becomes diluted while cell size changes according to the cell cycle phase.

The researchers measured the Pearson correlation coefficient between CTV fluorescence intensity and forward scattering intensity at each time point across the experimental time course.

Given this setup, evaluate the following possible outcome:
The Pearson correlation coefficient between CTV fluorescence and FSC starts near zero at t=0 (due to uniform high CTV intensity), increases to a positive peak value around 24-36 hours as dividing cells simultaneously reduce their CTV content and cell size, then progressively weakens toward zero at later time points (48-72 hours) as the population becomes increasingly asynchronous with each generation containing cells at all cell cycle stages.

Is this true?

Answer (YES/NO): NO